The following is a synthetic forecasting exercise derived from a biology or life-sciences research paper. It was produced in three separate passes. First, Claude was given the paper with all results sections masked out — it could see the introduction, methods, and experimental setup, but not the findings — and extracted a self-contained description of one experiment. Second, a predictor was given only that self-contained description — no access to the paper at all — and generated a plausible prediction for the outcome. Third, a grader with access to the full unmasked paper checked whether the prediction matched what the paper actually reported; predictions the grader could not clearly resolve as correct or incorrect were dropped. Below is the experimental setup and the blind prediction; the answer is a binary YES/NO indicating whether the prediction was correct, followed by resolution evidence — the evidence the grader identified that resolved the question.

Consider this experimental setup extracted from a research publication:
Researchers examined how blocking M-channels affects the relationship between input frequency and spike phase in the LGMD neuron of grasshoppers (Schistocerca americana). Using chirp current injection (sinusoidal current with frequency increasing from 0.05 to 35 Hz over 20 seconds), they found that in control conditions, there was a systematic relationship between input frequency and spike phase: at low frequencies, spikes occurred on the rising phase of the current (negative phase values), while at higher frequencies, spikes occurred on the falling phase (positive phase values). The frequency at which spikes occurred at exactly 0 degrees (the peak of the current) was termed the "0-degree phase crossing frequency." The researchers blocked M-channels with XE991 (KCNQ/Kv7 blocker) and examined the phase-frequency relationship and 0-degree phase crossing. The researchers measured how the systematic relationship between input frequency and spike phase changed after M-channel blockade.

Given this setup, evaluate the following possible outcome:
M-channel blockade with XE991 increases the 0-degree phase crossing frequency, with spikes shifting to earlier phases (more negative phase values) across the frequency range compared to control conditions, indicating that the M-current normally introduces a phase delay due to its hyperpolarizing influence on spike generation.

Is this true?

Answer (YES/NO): NO